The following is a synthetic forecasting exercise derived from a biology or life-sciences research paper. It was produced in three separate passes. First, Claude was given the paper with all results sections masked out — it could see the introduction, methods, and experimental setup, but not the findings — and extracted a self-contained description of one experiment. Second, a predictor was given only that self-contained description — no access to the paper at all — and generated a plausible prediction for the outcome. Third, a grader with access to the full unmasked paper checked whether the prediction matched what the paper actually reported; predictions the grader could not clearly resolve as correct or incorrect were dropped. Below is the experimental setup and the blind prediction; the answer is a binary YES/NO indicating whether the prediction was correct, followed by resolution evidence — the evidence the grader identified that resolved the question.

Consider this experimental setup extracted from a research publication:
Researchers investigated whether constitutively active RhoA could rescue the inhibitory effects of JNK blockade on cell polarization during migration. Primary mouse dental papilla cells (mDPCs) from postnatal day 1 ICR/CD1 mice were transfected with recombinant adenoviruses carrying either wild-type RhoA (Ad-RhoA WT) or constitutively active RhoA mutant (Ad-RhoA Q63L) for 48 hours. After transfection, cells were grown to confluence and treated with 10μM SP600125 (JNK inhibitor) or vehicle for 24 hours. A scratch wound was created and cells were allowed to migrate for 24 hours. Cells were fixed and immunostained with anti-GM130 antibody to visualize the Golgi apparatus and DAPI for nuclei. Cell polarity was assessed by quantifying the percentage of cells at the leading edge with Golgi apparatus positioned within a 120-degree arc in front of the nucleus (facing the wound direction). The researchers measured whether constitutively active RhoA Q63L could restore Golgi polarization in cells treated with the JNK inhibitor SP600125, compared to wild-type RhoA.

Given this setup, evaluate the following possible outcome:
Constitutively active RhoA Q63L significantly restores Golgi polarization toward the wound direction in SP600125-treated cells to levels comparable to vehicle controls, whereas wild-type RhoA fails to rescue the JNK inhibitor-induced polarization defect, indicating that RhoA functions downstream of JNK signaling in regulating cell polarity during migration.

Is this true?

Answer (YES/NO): NO